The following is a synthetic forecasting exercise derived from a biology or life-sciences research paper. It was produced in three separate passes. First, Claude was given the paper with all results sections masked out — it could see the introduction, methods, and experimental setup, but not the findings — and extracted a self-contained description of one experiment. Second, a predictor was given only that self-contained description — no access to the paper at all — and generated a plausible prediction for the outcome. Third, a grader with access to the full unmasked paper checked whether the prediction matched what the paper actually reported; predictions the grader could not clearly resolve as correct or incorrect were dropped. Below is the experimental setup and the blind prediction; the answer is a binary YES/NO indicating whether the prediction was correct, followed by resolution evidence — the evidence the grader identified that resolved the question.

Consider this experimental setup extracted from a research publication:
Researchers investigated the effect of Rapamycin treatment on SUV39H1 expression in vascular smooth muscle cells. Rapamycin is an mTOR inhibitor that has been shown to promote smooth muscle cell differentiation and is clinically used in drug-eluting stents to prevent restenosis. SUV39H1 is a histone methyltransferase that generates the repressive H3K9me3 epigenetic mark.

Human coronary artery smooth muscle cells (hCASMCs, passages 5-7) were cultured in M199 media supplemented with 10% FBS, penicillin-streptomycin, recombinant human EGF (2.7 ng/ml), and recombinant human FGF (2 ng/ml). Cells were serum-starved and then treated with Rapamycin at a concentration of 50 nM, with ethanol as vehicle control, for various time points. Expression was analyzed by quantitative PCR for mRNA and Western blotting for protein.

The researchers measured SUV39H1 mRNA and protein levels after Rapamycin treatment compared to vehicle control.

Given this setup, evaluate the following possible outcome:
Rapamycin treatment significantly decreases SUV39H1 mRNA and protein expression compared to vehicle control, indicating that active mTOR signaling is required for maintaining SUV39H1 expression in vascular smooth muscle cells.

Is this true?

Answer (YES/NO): NO